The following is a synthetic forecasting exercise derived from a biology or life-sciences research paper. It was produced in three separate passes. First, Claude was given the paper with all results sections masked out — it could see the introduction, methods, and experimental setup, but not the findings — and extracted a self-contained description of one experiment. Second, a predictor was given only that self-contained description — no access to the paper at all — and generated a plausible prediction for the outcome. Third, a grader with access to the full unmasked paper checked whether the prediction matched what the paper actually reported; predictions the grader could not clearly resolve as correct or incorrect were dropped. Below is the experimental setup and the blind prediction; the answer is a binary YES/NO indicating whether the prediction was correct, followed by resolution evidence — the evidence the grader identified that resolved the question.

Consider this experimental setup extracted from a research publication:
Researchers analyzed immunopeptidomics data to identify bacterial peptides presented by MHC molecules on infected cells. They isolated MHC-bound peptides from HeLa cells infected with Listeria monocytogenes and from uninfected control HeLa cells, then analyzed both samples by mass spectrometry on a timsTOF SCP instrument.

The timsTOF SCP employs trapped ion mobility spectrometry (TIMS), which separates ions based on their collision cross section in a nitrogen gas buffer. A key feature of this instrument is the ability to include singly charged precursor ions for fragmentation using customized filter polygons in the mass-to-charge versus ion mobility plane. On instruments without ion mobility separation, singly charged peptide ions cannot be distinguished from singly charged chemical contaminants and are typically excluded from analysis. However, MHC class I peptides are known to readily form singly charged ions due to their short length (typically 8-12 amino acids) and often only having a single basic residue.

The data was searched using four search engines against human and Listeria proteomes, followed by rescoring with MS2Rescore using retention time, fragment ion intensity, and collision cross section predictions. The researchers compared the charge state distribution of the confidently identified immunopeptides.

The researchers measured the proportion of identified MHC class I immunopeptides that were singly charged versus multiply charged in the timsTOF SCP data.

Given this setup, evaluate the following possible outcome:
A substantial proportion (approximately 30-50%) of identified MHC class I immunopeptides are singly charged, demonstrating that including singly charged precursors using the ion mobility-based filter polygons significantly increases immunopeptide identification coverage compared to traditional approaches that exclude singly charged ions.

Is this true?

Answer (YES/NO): NO